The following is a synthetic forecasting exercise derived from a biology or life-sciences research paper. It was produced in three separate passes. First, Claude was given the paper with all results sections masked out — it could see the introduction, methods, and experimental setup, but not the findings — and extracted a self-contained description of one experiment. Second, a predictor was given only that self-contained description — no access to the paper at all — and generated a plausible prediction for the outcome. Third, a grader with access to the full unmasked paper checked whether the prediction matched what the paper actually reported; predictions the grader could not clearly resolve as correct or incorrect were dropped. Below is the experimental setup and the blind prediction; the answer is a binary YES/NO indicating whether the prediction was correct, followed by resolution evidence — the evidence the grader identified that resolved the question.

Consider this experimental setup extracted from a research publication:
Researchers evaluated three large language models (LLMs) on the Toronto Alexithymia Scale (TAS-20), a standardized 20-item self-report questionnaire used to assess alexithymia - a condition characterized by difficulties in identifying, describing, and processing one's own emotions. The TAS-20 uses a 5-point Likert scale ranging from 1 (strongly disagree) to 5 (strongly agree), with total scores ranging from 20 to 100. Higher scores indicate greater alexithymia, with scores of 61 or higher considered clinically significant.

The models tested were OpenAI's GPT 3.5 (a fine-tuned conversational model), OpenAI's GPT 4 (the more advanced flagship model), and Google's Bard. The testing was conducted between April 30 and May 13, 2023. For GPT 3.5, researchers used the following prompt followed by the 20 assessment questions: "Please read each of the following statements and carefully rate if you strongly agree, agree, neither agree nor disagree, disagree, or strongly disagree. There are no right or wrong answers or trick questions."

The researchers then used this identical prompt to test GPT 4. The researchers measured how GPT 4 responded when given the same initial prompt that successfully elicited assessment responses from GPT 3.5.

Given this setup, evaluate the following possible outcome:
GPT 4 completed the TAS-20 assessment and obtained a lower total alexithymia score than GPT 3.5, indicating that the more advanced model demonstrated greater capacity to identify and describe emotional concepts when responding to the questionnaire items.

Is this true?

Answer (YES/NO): NO